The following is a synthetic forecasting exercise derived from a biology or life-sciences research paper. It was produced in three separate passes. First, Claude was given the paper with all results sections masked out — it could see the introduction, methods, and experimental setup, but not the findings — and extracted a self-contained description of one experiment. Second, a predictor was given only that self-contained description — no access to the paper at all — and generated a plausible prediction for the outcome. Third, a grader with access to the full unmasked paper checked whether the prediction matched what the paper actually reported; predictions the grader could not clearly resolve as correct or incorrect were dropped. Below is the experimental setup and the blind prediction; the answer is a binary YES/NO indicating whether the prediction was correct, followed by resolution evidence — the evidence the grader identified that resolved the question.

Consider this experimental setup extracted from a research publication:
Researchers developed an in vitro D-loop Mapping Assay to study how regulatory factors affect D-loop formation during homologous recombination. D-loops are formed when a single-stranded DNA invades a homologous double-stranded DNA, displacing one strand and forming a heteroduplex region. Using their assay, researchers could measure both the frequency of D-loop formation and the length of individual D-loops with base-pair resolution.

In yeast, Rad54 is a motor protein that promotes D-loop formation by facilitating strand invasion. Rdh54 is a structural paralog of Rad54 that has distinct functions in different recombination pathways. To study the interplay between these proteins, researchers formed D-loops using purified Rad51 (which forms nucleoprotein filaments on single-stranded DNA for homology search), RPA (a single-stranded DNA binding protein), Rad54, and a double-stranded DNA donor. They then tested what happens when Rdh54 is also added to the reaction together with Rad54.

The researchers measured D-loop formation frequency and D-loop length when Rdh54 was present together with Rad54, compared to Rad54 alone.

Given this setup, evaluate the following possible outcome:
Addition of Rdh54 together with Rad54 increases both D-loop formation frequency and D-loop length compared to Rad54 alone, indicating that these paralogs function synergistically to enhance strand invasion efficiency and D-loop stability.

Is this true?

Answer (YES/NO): NO